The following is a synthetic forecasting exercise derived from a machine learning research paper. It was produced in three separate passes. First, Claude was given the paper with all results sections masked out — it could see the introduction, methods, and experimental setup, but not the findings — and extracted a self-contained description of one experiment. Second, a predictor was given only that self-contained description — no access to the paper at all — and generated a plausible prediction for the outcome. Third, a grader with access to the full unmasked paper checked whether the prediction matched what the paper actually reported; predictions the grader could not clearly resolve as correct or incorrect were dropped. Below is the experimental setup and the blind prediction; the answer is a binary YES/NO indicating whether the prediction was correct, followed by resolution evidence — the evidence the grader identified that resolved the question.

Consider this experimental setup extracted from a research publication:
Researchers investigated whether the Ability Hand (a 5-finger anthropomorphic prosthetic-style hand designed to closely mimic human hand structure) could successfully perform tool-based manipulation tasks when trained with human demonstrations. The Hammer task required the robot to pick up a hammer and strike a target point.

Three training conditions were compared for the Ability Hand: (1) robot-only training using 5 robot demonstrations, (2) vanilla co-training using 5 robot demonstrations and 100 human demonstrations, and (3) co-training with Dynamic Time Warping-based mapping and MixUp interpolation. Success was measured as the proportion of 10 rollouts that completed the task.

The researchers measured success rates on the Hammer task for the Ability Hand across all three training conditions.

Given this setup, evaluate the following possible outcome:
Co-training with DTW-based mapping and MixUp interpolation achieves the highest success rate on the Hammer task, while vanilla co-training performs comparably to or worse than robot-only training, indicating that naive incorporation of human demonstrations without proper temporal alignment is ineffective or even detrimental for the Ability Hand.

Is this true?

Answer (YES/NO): NO